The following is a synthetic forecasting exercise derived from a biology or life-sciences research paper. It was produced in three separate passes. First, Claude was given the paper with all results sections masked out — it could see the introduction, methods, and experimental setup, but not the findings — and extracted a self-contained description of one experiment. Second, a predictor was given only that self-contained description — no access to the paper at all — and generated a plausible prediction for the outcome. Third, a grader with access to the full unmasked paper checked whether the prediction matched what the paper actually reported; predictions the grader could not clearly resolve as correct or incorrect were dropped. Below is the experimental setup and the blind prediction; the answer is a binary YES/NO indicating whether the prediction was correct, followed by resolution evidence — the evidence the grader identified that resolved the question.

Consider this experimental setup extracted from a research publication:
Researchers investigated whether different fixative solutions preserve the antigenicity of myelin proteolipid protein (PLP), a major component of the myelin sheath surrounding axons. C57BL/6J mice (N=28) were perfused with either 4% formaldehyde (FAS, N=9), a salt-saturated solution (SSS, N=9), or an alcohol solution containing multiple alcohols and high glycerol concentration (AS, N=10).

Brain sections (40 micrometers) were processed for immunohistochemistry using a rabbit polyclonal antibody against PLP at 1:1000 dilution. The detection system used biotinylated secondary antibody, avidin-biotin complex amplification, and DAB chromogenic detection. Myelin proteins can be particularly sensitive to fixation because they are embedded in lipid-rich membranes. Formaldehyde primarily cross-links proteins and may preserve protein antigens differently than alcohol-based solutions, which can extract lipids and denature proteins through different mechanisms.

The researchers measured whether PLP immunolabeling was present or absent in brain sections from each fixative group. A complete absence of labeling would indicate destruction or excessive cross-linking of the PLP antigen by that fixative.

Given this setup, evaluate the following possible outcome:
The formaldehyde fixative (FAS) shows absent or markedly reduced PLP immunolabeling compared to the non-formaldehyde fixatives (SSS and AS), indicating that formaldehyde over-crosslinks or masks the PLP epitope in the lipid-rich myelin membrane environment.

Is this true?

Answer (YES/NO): NO